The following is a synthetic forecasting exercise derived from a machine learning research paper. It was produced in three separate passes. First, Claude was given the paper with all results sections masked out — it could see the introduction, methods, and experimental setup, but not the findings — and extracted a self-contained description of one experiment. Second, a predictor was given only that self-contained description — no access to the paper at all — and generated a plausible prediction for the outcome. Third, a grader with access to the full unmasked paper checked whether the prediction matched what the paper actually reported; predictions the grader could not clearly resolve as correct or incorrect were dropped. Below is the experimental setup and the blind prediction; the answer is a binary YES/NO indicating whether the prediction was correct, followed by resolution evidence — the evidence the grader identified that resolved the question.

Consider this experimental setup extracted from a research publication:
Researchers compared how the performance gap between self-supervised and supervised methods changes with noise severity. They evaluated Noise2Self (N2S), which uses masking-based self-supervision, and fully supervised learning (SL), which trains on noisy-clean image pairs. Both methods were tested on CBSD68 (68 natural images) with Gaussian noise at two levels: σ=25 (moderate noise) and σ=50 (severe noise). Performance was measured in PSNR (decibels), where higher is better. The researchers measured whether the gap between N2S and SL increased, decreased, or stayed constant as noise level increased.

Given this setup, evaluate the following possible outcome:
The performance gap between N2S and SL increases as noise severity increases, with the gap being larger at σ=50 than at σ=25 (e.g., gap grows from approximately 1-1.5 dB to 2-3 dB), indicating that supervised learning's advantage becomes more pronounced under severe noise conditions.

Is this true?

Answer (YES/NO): NO